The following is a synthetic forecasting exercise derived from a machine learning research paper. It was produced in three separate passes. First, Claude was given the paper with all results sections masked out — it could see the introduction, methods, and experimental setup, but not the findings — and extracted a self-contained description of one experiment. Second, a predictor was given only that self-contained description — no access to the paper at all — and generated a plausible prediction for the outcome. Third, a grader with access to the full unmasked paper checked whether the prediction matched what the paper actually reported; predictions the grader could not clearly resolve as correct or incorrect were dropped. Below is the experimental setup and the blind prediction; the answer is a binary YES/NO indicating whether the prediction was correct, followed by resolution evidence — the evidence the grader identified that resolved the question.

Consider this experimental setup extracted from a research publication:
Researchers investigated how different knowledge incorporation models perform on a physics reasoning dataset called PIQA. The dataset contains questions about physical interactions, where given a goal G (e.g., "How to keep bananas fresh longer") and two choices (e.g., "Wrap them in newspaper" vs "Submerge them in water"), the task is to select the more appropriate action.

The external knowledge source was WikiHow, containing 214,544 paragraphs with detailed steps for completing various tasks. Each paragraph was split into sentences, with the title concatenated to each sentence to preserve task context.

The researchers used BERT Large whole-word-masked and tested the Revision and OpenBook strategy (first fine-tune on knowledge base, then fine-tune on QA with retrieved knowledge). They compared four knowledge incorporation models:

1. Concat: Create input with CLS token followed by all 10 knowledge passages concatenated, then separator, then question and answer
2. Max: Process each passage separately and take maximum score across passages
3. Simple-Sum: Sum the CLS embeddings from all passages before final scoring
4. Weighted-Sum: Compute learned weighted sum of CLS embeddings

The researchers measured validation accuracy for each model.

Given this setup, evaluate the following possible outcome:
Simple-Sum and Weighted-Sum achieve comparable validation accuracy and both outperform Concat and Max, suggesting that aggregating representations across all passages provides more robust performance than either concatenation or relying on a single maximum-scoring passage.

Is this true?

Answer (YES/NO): YES